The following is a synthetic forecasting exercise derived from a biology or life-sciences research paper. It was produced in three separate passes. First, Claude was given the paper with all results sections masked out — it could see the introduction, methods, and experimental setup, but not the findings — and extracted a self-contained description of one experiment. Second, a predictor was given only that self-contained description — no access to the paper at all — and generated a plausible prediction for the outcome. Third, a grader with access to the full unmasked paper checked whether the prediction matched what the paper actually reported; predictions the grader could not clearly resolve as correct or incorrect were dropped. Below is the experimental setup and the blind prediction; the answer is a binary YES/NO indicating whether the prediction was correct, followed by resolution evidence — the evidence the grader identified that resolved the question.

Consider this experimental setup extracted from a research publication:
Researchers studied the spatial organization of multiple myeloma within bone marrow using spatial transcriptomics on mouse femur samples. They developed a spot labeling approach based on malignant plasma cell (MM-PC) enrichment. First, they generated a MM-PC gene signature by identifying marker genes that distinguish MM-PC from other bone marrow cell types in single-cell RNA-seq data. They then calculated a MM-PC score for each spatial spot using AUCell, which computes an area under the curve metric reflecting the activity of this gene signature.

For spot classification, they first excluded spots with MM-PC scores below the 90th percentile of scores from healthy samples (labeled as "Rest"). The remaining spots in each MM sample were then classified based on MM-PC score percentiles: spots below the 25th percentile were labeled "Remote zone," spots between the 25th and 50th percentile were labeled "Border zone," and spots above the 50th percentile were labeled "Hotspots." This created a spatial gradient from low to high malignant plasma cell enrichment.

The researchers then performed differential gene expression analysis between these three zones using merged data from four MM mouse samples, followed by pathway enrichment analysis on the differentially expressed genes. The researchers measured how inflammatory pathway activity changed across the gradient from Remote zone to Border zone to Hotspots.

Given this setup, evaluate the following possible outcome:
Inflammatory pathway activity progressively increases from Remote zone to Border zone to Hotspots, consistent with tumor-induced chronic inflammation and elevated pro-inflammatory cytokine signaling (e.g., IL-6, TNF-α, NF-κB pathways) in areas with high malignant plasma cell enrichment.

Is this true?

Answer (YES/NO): NO